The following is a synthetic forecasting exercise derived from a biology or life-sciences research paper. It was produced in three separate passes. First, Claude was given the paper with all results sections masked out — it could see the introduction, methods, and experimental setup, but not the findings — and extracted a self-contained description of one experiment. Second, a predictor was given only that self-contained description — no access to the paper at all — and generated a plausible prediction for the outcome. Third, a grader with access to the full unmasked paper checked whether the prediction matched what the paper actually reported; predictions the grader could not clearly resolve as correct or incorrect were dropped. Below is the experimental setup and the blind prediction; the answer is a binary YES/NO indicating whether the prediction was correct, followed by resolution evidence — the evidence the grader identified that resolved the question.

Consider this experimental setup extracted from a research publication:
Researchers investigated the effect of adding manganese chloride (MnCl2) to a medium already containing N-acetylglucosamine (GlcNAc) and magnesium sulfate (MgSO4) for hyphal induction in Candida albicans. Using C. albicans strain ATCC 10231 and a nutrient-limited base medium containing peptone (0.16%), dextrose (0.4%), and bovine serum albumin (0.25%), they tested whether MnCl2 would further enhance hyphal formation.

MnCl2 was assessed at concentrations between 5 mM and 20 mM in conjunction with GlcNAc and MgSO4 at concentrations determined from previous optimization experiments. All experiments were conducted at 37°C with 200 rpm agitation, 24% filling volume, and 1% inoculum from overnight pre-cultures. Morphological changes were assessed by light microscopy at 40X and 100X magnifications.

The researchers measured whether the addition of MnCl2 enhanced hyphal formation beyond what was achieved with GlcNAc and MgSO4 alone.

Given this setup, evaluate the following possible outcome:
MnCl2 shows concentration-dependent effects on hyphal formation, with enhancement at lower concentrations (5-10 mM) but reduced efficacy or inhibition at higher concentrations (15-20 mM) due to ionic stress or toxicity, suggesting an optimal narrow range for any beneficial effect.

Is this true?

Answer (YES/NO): NO